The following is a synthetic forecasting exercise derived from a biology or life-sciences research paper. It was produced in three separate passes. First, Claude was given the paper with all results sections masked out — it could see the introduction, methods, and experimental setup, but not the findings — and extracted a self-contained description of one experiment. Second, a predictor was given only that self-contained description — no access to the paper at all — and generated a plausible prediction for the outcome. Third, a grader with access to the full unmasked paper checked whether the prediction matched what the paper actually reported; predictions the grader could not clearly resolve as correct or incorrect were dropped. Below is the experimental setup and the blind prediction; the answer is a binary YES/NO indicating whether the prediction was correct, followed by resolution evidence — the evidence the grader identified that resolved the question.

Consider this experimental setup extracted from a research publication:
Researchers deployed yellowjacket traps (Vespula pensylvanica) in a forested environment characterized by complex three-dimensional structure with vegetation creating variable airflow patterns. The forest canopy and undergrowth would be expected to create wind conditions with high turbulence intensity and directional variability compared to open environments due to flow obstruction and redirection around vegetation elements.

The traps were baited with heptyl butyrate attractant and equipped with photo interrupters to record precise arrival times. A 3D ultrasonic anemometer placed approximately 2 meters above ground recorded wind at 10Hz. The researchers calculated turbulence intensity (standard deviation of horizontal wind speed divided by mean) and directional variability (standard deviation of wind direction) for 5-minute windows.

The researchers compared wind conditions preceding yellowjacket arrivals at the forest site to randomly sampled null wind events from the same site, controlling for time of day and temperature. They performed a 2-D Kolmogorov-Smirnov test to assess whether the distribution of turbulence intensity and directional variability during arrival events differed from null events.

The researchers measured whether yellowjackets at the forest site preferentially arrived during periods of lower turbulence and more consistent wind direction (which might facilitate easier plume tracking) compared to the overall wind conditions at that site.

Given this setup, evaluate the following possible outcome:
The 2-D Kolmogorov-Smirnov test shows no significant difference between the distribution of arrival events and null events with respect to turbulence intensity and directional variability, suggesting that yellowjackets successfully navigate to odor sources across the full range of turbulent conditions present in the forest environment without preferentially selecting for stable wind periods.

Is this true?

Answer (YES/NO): YES